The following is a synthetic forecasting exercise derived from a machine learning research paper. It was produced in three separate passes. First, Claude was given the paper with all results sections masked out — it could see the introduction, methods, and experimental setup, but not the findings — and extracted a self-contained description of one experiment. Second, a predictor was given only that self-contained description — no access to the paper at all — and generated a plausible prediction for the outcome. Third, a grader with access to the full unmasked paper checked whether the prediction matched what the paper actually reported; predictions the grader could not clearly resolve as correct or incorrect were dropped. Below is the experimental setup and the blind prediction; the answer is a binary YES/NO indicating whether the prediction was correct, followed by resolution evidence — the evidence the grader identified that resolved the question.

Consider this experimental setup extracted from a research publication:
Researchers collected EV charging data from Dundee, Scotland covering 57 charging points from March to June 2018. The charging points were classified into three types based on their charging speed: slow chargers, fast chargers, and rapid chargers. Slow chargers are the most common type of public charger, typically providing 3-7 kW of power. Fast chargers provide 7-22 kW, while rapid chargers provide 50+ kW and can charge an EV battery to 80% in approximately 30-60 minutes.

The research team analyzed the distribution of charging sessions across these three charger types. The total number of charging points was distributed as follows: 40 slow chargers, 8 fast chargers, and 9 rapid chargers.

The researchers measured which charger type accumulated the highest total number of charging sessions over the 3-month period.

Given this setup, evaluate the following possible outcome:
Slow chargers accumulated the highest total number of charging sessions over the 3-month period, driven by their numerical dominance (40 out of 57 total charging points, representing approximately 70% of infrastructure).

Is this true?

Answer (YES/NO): NO